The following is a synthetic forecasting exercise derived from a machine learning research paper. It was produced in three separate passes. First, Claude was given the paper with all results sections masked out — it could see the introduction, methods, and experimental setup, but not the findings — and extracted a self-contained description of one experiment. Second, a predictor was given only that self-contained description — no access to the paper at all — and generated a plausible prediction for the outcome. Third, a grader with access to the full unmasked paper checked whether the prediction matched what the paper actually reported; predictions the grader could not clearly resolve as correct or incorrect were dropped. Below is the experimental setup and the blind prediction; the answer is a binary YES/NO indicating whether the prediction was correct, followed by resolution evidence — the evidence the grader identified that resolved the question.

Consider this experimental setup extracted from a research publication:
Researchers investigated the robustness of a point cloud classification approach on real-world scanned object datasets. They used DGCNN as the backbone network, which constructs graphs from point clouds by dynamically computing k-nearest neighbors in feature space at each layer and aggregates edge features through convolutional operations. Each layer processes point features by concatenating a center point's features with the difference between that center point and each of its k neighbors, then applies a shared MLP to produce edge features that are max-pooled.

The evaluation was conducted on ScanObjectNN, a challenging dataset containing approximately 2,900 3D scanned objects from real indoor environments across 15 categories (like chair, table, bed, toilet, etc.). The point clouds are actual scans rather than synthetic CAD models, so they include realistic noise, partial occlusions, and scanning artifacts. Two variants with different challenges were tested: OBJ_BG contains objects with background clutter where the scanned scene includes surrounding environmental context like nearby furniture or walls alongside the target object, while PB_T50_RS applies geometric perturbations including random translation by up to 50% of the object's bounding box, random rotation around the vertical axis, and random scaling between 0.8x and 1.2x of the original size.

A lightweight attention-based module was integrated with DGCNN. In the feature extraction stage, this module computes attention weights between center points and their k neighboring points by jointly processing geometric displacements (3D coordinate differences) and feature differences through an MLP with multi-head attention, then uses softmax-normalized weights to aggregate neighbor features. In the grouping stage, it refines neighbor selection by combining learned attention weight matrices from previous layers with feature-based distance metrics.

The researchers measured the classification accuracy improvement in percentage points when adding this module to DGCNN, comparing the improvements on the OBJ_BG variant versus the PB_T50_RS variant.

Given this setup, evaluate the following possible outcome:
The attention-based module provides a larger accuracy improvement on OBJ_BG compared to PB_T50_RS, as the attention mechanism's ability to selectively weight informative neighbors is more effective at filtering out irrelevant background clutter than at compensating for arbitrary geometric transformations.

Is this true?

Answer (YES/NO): YES